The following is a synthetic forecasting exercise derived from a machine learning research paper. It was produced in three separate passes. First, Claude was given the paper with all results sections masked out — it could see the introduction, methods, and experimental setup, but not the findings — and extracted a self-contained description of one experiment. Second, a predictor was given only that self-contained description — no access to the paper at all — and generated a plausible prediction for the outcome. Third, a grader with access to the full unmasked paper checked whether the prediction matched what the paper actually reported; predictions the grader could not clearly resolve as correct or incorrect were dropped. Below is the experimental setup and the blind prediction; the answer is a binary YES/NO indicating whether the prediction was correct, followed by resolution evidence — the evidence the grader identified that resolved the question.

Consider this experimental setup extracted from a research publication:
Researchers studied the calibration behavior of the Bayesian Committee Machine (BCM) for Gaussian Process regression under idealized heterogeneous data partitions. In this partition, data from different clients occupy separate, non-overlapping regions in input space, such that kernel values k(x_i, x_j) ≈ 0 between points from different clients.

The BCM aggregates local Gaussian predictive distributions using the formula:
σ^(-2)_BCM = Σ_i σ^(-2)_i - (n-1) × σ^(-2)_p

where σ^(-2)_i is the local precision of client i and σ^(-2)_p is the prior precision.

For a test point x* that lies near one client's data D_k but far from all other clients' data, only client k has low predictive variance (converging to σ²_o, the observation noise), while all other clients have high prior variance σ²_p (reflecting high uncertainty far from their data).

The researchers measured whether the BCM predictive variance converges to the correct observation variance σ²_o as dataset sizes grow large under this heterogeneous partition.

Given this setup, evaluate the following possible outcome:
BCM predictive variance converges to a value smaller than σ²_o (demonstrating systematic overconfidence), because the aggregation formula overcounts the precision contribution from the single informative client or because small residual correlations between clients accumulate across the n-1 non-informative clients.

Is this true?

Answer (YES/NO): NO